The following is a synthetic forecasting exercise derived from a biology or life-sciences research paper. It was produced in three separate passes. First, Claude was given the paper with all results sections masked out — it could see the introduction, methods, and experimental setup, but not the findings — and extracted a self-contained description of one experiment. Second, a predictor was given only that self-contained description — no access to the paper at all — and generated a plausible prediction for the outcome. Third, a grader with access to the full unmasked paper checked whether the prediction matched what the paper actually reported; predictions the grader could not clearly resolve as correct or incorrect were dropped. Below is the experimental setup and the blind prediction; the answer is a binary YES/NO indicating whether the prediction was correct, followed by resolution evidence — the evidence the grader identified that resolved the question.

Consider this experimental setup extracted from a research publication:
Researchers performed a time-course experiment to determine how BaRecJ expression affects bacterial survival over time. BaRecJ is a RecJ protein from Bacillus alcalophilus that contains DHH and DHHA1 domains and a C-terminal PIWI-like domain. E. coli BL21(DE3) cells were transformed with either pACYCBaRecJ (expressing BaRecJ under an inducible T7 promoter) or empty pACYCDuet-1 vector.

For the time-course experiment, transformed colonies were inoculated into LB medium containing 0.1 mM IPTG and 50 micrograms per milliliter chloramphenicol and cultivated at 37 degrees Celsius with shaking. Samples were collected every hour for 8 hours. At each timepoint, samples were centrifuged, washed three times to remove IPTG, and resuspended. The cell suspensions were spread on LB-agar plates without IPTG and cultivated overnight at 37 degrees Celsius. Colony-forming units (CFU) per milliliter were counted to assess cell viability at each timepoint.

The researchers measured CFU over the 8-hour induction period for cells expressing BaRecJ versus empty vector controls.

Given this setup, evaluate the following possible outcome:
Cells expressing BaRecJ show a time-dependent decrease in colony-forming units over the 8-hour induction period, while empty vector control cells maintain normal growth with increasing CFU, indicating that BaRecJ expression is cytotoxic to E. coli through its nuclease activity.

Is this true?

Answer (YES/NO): YES